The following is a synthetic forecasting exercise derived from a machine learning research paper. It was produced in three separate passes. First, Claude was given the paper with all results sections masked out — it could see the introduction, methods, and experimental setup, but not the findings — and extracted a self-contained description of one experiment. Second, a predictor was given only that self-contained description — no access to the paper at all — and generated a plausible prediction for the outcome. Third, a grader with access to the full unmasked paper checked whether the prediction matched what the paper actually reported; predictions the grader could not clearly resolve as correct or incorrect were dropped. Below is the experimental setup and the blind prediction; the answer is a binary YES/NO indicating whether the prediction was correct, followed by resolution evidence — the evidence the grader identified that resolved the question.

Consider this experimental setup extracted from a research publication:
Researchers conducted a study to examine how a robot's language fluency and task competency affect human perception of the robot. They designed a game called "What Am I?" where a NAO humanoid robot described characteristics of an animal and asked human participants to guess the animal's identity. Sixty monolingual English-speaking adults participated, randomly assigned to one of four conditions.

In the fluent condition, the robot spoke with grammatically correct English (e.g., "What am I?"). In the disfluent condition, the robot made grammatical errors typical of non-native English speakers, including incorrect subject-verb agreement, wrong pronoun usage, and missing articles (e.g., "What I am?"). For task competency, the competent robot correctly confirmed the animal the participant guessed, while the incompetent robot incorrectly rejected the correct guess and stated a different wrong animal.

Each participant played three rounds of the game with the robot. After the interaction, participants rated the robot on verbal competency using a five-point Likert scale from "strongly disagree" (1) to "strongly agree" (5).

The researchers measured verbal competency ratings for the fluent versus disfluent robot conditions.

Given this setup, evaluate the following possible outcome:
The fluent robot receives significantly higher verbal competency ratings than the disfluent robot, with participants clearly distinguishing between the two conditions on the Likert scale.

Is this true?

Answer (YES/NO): YES